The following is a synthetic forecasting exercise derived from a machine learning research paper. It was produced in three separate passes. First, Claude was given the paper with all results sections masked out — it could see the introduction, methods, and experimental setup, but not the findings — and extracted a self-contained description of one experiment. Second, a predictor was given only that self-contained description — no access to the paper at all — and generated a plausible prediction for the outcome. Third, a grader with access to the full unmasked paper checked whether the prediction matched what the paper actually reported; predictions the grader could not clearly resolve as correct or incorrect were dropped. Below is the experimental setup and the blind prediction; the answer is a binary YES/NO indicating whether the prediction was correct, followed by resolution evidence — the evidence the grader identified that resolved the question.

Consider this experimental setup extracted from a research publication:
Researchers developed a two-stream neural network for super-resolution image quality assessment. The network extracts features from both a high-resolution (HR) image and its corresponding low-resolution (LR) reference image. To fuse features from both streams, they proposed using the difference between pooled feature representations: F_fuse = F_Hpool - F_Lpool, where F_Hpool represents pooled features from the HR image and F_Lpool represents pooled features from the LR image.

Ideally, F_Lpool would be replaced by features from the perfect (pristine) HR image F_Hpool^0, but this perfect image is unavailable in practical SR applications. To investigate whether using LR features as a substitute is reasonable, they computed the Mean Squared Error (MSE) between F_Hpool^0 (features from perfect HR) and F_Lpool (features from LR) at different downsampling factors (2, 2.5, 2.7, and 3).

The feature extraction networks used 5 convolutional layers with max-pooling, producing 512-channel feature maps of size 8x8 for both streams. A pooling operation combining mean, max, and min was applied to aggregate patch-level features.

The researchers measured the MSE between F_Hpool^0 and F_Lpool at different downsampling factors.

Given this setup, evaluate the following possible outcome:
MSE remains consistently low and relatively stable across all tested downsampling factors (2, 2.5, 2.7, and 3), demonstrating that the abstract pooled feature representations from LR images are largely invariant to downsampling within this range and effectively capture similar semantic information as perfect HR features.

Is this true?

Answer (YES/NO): YES